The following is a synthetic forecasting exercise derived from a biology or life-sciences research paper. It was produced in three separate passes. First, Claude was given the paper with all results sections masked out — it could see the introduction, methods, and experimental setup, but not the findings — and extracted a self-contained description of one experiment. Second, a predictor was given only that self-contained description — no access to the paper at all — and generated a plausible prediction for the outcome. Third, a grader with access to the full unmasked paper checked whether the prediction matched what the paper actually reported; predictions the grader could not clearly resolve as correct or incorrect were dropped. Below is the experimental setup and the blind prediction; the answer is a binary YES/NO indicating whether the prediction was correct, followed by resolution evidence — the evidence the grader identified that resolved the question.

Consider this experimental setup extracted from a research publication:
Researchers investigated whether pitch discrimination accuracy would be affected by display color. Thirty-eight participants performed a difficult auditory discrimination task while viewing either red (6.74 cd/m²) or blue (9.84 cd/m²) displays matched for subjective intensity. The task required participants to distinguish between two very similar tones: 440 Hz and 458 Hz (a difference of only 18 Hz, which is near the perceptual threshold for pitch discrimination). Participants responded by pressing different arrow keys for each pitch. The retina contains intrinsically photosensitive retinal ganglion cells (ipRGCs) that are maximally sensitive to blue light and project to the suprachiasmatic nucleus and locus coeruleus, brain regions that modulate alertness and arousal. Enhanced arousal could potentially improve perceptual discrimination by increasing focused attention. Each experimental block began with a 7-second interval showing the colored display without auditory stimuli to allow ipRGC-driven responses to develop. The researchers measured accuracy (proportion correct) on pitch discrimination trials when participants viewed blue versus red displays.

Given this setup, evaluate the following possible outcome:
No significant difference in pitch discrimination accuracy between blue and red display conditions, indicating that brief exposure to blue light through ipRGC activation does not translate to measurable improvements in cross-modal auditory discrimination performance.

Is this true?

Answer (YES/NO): YES